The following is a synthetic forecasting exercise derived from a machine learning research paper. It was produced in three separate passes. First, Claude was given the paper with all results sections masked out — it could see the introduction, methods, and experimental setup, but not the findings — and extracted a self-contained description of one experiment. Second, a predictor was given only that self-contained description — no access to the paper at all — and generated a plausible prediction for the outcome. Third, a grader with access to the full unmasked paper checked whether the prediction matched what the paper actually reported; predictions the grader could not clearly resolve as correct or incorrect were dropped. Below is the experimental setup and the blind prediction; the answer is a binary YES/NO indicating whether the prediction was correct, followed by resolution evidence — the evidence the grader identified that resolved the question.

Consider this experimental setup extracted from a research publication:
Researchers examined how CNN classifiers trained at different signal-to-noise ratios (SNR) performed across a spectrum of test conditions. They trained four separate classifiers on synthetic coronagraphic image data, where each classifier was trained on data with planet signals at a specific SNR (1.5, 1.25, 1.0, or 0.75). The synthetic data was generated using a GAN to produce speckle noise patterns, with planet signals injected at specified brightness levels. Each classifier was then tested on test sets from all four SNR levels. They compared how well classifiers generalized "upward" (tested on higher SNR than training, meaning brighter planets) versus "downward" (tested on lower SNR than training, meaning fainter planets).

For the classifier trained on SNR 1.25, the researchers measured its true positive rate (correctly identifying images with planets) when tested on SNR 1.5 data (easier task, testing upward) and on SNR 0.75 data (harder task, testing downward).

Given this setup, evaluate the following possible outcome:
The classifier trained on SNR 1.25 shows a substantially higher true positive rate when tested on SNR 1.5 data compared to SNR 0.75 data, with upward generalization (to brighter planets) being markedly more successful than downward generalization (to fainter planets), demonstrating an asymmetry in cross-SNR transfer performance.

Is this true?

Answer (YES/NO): YES